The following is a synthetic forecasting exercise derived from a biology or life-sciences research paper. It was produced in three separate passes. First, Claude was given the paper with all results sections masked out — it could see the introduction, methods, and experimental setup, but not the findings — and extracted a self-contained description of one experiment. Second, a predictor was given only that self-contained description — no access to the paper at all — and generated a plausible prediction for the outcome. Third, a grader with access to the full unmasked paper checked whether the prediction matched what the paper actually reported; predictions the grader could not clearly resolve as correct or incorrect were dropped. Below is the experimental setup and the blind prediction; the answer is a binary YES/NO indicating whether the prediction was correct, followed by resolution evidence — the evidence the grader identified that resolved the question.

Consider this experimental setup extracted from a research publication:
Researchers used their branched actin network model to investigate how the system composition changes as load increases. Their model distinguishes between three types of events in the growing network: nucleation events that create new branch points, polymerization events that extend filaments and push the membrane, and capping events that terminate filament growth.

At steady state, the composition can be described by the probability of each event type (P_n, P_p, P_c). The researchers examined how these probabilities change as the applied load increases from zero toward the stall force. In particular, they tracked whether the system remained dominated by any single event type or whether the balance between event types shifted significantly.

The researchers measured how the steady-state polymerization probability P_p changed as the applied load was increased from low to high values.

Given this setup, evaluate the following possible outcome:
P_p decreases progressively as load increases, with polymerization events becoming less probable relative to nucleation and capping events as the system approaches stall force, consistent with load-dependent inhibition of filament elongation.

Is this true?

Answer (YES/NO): YES